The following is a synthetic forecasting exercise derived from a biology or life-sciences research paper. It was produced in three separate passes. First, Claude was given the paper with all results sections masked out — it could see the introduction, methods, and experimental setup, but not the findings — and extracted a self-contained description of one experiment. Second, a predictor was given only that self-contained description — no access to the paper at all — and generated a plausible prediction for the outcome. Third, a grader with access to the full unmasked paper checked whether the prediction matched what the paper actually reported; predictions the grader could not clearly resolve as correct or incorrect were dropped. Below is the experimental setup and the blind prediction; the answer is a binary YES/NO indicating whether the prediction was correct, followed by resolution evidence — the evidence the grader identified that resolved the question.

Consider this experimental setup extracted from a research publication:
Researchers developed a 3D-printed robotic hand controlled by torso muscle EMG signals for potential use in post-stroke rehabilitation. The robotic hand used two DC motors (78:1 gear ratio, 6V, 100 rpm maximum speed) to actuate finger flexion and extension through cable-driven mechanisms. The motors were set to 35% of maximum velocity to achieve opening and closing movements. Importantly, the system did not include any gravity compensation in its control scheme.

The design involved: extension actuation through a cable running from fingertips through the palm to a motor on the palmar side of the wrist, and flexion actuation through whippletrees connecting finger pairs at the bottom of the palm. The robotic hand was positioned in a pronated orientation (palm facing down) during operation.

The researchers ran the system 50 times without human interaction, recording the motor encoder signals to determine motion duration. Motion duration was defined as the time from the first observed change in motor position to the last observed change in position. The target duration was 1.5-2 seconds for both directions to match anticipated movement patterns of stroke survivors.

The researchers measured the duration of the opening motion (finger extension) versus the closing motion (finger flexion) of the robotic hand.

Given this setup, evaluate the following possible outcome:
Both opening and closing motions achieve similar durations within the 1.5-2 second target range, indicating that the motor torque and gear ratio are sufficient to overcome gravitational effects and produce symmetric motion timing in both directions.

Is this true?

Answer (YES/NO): NO